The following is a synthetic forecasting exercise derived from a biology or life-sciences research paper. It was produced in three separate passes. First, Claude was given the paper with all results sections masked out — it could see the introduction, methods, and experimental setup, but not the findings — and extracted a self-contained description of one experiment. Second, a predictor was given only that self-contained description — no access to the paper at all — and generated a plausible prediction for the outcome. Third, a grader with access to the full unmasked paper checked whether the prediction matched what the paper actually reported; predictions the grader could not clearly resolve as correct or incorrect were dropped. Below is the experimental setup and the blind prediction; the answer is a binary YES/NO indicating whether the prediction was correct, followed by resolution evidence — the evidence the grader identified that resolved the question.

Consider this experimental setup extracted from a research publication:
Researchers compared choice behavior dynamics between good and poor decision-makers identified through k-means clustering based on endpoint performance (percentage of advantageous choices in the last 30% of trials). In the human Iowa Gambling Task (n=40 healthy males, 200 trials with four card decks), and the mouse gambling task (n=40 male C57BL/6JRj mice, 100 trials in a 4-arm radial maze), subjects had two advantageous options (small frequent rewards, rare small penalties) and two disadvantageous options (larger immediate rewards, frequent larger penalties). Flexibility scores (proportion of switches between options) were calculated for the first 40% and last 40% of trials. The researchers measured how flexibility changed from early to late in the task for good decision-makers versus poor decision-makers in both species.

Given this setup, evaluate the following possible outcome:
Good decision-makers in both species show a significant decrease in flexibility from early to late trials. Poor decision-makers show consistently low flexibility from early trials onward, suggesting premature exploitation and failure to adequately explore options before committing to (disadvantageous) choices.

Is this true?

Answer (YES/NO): NO